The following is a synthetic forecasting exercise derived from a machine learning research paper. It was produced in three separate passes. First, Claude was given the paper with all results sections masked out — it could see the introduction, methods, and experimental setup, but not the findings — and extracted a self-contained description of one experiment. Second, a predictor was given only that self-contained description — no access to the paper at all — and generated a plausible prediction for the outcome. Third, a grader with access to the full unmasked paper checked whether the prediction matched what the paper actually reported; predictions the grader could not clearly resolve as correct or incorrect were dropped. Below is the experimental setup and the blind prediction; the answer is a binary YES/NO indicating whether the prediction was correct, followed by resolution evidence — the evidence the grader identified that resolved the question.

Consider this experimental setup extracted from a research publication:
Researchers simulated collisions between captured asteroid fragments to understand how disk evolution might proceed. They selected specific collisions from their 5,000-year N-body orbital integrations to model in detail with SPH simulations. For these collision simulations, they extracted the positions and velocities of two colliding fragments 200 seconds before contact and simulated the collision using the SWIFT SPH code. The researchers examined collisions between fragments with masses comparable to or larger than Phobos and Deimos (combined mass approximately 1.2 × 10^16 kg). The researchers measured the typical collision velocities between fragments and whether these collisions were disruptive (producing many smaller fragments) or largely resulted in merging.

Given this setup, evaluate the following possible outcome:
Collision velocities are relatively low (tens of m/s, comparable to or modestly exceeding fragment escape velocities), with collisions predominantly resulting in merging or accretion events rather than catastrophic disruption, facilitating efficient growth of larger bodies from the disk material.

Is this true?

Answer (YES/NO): NO